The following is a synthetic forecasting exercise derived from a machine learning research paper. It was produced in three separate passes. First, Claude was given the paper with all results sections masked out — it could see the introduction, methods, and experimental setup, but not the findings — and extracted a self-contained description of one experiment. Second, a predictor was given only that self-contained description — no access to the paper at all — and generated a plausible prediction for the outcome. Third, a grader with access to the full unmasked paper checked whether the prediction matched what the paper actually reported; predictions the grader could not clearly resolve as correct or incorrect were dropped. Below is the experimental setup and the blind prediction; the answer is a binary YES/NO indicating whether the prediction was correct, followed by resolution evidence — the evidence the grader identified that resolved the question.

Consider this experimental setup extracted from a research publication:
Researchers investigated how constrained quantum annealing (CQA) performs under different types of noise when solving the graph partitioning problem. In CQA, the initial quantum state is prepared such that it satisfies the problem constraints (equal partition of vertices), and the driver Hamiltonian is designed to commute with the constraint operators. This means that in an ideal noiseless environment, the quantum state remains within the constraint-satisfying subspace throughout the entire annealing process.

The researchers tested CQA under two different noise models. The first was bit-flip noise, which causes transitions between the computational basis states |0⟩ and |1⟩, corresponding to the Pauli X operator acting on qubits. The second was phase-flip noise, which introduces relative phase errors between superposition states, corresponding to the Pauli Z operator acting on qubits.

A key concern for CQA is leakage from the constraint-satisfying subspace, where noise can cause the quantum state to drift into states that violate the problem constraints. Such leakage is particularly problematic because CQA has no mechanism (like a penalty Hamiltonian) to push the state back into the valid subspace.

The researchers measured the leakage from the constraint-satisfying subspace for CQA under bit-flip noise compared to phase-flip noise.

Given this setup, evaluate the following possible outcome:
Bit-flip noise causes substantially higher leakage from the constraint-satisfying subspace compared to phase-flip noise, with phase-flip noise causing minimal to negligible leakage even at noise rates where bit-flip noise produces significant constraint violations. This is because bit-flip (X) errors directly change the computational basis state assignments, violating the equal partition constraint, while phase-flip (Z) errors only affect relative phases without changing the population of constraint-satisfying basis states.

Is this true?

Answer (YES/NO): YES